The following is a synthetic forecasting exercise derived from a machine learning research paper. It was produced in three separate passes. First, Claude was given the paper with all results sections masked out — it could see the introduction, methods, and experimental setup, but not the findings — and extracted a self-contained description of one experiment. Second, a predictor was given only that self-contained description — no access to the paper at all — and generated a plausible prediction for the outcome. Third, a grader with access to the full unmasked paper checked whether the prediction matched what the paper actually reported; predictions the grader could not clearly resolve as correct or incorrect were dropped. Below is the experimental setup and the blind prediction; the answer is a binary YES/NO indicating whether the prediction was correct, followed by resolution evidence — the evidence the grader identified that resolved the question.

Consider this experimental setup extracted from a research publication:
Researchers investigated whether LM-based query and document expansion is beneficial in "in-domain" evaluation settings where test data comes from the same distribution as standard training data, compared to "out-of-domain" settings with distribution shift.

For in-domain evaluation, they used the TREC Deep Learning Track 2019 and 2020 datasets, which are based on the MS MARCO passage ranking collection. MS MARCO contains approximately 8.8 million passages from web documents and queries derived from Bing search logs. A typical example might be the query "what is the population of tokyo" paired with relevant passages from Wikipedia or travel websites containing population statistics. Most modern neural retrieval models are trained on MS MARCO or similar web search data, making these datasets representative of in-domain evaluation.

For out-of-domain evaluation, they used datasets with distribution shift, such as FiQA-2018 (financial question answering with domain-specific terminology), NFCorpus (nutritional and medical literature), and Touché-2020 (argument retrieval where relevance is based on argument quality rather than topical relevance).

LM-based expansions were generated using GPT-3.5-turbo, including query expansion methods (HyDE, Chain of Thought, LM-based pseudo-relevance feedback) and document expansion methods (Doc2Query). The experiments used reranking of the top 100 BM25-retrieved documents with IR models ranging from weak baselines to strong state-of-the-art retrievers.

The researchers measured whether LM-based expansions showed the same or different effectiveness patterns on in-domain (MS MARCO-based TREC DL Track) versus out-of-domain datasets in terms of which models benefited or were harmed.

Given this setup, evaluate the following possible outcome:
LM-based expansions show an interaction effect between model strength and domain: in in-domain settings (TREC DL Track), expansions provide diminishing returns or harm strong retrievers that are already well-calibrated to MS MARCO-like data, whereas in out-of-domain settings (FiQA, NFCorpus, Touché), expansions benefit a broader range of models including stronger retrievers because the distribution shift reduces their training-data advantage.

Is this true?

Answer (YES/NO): NO